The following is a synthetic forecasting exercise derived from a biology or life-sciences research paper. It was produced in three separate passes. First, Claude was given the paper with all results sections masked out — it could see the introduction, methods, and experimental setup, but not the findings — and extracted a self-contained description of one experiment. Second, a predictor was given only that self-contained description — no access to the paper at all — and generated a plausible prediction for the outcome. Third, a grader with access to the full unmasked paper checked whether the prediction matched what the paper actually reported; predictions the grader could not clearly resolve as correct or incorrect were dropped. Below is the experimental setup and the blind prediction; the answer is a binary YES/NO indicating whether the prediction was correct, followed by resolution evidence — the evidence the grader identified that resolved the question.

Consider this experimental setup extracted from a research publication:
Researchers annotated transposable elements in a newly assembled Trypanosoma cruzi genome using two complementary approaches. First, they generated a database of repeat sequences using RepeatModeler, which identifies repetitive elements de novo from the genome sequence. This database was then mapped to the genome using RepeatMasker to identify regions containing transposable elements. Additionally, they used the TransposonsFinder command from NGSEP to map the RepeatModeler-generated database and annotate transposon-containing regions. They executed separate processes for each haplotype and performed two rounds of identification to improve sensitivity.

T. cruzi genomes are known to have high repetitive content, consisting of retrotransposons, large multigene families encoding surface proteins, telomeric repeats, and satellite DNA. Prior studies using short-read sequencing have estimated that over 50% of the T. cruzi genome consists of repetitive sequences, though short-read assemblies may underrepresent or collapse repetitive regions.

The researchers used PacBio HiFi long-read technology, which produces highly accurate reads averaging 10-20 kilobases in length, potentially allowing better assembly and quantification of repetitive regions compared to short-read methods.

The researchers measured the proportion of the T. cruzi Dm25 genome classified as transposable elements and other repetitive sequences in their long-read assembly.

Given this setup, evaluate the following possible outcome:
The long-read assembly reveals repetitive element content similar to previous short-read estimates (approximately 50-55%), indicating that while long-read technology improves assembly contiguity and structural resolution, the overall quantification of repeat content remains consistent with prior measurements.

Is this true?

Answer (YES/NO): NO